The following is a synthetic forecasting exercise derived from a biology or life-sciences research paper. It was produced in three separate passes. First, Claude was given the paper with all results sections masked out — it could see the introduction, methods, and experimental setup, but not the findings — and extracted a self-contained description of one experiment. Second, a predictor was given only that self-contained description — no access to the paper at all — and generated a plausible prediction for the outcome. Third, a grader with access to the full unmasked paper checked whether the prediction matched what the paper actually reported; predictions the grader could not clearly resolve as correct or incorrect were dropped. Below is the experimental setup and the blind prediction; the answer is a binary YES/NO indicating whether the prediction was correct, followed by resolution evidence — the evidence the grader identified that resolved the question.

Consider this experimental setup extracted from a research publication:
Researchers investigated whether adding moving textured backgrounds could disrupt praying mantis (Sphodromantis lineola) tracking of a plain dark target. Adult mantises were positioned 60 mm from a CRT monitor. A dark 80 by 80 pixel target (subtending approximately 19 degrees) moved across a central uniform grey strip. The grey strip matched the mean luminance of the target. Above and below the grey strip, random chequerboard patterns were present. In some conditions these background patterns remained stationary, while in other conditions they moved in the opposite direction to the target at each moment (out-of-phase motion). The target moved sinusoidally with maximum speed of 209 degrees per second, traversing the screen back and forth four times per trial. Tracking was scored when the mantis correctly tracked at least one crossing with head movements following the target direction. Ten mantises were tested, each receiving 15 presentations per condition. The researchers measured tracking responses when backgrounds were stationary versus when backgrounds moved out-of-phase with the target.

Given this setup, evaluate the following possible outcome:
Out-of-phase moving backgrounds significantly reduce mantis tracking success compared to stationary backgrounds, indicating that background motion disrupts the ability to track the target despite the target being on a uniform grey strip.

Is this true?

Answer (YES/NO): NO